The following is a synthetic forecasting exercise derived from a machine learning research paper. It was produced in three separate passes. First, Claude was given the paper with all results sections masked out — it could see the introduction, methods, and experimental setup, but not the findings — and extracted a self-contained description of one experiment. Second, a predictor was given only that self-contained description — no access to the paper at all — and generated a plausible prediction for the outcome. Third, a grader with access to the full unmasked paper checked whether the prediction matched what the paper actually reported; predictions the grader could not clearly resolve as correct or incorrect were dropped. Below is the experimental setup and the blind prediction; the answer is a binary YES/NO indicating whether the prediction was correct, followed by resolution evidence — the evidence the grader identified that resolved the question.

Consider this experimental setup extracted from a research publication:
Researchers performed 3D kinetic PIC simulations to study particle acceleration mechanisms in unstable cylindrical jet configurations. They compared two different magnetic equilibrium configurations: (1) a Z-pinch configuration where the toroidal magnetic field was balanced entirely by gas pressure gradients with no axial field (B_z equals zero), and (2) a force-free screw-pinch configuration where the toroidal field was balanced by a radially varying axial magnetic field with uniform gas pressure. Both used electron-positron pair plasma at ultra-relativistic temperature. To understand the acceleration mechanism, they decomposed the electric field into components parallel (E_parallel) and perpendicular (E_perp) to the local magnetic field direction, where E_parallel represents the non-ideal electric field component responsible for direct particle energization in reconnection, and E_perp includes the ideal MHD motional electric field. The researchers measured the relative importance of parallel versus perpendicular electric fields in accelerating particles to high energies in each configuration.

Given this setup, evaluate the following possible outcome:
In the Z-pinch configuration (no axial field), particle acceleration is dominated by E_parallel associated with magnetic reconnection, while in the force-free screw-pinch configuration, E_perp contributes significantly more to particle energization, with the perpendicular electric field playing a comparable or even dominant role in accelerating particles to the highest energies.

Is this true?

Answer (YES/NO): NO